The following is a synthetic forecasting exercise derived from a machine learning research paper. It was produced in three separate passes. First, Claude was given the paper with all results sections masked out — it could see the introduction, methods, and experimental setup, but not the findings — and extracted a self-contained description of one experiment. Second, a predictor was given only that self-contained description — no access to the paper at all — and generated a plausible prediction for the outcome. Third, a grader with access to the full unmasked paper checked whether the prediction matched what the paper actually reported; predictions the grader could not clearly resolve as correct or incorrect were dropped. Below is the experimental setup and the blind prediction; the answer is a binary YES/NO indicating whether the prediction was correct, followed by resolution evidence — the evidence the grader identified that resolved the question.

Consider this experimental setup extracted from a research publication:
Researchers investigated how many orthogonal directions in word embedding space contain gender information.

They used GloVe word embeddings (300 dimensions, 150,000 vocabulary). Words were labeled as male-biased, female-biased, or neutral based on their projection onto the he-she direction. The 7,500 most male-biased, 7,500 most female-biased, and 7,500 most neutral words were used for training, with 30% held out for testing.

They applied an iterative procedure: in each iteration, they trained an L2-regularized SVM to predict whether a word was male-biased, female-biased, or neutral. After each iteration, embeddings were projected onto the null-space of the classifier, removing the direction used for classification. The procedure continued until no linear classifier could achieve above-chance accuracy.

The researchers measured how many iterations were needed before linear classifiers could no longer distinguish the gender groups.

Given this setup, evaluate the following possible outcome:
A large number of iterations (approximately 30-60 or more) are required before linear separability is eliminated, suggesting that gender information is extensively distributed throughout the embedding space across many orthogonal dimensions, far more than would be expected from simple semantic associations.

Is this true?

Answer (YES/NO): YES